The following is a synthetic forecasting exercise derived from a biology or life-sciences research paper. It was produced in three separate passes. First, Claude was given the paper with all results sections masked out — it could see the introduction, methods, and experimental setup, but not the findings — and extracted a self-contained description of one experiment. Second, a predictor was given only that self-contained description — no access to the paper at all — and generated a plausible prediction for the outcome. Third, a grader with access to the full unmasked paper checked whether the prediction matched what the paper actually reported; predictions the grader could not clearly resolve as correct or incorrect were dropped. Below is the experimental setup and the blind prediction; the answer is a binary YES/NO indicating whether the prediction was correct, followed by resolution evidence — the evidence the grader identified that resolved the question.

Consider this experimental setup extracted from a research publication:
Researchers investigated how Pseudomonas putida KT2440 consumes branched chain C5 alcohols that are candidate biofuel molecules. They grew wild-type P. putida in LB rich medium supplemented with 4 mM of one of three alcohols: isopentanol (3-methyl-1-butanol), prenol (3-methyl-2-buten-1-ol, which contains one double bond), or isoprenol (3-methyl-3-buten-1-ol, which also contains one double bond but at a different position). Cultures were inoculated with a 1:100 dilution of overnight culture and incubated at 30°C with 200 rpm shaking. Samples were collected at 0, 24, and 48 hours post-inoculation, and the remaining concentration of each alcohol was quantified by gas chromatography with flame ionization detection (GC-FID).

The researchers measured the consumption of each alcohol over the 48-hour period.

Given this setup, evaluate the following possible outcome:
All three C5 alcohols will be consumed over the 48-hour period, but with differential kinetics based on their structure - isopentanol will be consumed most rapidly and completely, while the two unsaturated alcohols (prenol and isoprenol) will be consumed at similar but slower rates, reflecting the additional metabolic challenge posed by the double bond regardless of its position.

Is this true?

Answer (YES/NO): NO